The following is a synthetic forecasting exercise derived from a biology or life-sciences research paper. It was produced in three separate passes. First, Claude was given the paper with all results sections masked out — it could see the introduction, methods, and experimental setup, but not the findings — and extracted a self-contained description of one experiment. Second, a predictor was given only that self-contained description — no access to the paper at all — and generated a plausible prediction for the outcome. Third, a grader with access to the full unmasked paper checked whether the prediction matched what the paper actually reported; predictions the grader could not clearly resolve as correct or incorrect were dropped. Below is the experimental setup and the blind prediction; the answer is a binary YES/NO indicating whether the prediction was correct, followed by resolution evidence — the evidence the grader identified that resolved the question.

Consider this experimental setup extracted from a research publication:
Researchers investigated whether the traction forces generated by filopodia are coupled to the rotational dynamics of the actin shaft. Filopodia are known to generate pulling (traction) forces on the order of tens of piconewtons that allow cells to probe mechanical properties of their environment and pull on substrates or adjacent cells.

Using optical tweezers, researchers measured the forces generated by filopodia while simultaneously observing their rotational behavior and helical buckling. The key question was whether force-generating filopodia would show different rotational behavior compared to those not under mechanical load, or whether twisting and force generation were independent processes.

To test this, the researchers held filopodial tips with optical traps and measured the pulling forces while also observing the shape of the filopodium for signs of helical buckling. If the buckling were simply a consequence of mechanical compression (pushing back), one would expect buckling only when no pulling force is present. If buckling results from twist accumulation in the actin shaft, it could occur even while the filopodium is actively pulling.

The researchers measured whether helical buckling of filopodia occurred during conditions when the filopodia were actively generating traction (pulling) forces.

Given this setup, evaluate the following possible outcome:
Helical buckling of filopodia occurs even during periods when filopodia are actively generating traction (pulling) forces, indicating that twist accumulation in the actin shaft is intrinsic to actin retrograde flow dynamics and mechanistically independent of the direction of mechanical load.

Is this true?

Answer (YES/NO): NO